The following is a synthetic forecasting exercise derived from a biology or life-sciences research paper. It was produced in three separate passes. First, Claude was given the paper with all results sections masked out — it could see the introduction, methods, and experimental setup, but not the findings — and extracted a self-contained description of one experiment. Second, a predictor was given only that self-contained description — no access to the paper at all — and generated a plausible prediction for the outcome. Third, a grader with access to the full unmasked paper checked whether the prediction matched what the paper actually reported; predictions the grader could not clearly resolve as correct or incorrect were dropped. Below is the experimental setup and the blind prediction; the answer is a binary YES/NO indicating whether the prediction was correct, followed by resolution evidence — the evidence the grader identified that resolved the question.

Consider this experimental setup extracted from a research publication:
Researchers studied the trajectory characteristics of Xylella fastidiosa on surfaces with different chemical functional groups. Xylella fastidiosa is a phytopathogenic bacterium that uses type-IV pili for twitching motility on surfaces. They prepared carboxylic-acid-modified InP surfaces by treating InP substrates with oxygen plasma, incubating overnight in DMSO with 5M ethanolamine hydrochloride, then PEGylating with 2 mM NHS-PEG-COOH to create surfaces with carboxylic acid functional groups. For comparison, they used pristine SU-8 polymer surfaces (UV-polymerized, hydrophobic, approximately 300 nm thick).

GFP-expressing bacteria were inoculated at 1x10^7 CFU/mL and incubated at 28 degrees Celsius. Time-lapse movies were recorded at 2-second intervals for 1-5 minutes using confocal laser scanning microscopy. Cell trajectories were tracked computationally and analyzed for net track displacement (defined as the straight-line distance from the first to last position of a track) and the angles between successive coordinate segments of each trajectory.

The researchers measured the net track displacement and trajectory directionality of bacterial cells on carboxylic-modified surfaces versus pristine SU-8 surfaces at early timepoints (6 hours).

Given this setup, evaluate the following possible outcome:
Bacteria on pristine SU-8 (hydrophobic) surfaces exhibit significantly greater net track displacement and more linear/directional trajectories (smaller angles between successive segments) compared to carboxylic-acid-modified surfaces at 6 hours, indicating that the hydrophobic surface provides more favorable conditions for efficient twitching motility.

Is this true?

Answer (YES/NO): NO